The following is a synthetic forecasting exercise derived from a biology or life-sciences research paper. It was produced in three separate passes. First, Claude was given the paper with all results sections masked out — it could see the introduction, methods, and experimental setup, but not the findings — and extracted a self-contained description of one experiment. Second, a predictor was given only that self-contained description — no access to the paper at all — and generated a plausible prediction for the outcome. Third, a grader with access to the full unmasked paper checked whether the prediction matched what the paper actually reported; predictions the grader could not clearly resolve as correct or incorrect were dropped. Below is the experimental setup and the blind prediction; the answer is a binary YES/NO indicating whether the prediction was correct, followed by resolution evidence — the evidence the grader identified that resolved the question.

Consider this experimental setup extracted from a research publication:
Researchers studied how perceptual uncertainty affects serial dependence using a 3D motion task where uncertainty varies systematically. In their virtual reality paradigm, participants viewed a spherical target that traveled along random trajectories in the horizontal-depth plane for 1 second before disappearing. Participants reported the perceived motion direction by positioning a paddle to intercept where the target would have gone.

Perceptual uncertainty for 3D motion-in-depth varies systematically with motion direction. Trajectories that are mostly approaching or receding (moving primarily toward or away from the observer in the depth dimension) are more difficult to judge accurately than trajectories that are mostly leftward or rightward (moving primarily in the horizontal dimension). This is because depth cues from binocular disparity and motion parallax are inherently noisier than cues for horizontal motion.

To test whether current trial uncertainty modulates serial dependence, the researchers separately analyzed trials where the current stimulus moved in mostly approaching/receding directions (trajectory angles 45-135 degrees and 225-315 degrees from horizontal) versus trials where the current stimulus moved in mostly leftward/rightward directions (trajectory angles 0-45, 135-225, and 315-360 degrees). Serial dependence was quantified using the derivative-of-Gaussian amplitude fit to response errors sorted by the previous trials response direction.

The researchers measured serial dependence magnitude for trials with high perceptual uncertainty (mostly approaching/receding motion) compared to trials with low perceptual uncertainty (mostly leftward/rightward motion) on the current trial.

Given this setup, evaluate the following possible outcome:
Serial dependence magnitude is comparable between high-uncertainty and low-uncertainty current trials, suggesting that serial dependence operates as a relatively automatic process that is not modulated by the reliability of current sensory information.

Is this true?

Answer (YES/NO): NO